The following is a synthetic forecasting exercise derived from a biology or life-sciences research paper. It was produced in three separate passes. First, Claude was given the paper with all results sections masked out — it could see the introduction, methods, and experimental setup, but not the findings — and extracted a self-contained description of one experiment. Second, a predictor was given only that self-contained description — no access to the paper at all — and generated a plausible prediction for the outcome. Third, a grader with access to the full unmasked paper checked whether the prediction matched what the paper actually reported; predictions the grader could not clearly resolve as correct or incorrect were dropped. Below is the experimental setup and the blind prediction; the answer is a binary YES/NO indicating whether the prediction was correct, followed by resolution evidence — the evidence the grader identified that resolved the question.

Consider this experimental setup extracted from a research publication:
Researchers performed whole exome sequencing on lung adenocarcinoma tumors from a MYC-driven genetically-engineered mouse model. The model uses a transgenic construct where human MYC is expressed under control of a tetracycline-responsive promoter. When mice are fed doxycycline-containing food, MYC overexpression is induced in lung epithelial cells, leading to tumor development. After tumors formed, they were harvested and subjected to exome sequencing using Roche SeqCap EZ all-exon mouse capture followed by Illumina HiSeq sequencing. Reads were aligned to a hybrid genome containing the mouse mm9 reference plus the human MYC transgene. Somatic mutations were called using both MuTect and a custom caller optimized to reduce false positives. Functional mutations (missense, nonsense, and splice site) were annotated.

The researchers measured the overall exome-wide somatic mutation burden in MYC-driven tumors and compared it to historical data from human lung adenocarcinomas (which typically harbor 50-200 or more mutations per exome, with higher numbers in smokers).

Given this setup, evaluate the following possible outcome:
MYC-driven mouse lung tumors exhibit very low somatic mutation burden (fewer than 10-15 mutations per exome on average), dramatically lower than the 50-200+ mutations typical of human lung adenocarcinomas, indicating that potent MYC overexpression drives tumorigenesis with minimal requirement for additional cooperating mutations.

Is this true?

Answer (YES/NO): NO